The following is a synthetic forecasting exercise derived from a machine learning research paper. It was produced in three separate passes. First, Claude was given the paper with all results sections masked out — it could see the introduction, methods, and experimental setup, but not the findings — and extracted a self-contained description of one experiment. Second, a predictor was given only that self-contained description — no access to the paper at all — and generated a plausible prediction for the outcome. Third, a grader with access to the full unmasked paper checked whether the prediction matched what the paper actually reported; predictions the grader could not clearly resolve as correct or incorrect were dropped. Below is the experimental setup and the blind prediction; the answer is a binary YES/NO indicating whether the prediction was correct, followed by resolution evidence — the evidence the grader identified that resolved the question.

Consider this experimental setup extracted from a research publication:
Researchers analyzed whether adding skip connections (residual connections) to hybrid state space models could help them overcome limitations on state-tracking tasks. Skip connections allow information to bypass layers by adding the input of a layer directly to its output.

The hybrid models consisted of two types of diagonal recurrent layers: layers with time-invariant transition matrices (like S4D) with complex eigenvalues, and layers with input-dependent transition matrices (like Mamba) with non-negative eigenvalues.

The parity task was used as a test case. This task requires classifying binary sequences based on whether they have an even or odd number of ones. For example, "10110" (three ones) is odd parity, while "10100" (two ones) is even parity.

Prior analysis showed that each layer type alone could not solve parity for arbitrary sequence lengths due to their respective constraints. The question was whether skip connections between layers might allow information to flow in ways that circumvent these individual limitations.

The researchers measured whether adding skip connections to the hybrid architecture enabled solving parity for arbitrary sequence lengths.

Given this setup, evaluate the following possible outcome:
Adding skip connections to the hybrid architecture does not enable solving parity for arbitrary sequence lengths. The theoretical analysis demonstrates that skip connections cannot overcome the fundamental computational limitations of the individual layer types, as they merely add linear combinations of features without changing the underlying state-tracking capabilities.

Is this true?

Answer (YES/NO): YES